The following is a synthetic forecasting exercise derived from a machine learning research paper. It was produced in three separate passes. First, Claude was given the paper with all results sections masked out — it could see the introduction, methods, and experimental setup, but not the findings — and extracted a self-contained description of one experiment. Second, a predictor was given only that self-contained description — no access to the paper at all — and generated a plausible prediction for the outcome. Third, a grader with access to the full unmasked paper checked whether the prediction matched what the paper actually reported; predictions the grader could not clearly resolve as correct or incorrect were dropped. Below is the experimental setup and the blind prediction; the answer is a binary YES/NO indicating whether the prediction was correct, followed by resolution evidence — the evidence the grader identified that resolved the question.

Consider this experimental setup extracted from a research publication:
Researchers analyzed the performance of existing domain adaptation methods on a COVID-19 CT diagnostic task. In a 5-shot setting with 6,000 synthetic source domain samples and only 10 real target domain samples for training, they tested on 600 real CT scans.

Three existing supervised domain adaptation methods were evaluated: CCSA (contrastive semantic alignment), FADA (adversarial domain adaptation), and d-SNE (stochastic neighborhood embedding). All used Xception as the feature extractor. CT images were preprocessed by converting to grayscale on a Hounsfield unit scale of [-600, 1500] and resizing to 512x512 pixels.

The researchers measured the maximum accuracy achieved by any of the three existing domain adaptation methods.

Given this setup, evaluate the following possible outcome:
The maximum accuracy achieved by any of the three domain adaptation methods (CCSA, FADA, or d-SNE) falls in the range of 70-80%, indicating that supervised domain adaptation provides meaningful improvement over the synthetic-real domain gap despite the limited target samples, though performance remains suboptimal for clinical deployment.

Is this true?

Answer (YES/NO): YES